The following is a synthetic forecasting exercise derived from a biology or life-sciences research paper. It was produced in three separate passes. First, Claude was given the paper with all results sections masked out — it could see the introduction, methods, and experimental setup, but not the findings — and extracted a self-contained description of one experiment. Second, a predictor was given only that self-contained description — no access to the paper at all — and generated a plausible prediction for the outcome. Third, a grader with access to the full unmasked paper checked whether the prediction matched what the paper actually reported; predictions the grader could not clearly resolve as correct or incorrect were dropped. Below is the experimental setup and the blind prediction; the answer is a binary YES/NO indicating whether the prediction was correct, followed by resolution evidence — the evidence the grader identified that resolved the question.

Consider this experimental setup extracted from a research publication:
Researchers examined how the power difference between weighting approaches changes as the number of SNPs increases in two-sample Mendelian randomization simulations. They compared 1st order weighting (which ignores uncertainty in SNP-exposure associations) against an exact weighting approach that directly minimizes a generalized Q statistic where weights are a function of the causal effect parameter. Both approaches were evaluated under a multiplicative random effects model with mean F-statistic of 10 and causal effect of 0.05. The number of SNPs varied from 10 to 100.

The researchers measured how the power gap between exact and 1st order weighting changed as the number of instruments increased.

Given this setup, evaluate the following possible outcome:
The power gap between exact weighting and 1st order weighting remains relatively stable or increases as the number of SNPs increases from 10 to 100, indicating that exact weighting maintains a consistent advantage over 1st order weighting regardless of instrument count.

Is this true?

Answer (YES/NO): NO